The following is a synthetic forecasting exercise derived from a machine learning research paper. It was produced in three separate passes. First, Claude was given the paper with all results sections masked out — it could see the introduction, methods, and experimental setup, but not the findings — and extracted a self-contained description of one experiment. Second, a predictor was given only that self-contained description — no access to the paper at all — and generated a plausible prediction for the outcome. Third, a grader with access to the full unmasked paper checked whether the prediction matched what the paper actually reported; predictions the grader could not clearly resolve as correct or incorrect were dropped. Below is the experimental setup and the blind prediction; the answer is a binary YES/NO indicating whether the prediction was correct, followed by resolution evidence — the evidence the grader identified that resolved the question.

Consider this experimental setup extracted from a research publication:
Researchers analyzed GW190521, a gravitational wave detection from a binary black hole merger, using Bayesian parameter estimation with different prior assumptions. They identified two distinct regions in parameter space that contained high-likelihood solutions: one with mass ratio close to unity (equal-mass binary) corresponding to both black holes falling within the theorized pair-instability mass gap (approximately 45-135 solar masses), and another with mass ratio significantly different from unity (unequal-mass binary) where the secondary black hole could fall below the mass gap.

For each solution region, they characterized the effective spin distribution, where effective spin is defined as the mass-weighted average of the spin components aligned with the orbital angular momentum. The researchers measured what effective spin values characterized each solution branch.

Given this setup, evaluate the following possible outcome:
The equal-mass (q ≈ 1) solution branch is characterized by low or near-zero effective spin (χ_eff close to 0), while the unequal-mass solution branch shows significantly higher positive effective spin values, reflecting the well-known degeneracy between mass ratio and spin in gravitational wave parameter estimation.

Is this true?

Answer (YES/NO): NO